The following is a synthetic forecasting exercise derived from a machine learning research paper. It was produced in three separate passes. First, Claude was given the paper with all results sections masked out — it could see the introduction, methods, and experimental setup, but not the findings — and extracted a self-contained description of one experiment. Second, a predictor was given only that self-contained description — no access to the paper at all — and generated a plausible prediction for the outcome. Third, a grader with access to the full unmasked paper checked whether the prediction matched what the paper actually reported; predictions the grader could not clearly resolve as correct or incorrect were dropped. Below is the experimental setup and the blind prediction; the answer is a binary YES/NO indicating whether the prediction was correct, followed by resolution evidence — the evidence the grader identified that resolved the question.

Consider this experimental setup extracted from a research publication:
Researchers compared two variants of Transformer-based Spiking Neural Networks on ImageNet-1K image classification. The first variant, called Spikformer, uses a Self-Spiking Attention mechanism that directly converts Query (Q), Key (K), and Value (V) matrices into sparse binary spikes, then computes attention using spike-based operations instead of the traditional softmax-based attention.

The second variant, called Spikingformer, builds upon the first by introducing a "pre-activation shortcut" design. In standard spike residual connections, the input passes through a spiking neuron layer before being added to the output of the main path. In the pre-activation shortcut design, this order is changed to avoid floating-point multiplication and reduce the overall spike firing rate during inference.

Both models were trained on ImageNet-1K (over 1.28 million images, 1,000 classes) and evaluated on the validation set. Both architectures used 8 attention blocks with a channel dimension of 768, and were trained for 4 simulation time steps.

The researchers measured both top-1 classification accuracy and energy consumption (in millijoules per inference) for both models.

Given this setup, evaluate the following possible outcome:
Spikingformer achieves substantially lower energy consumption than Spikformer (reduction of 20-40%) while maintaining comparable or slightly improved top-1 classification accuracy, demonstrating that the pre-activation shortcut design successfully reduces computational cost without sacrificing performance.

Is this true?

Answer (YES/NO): YES